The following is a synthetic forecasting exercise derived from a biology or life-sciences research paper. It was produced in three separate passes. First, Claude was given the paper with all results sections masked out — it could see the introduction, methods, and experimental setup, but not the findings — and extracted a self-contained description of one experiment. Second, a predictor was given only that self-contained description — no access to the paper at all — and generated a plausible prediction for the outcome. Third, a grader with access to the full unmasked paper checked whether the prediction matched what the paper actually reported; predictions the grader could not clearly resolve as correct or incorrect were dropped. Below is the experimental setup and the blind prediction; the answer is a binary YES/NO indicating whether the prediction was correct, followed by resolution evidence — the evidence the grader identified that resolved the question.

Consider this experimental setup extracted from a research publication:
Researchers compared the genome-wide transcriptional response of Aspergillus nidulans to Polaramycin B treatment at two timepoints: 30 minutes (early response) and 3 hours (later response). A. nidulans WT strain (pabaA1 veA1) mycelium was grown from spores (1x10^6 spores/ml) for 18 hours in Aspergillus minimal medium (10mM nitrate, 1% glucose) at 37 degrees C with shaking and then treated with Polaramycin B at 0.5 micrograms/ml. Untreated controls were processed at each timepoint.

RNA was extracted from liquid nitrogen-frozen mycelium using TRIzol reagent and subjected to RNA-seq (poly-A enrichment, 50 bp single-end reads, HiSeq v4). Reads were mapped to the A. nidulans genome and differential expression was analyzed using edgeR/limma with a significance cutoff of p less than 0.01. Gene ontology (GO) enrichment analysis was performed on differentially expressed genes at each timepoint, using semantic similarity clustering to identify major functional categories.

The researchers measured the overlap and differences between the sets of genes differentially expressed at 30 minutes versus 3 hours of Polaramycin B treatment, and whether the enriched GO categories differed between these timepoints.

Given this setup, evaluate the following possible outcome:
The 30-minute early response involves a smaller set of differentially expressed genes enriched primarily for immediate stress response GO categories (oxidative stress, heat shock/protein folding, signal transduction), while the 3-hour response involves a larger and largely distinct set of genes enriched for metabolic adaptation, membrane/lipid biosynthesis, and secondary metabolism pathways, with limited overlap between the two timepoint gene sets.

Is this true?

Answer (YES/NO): NO